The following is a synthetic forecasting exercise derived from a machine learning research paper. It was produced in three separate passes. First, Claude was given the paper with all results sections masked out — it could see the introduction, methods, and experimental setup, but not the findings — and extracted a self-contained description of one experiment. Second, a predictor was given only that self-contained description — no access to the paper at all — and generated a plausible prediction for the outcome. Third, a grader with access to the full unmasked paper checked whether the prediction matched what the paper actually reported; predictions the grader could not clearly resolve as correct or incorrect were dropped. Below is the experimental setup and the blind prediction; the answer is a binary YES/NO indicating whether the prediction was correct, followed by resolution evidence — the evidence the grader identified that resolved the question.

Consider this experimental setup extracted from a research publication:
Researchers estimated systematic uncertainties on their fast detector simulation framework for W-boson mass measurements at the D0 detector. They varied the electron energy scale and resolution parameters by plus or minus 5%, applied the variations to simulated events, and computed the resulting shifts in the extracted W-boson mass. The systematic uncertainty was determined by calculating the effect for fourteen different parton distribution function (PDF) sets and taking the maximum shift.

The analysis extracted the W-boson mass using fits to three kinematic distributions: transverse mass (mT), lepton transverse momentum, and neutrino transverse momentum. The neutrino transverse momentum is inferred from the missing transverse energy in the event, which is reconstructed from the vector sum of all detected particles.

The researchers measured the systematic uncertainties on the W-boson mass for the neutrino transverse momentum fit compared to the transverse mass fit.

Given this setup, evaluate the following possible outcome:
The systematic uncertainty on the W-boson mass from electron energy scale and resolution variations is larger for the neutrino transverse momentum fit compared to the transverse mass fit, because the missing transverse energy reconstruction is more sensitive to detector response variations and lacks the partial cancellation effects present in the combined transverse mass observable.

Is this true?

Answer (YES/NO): YES